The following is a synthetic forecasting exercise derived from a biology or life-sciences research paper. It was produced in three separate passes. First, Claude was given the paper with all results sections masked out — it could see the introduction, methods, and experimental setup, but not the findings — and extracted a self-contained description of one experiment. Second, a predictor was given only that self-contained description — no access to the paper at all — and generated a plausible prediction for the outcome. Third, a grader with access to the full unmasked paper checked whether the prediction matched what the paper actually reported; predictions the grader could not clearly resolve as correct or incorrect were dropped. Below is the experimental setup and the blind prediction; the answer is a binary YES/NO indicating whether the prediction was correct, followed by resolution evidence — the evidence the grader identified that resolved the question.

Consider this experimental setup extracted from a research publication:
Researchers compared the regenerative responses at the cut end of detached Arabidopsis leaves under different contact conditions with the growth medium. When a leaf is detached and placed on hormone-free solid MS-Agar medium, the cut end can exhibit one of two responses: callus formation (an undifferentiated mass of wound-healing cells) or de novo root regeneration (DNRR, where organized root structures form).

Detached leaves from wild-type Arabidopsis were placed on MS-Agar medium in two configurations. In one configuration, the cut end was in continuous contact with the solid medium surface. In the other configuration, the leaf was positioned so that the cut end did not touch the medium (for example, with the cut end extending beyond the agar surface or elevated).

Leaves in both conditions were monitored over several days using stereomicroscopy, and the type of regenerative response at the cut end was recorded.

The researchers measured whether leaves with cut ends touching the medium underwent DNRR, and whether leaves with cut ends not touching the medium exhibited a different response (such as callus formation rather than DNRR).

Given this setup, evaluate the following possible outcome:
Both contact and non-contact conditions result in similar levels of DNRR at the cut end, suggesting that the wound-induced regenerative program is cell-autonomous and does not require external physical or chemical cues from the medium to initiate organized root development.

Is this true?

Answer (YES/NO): NO